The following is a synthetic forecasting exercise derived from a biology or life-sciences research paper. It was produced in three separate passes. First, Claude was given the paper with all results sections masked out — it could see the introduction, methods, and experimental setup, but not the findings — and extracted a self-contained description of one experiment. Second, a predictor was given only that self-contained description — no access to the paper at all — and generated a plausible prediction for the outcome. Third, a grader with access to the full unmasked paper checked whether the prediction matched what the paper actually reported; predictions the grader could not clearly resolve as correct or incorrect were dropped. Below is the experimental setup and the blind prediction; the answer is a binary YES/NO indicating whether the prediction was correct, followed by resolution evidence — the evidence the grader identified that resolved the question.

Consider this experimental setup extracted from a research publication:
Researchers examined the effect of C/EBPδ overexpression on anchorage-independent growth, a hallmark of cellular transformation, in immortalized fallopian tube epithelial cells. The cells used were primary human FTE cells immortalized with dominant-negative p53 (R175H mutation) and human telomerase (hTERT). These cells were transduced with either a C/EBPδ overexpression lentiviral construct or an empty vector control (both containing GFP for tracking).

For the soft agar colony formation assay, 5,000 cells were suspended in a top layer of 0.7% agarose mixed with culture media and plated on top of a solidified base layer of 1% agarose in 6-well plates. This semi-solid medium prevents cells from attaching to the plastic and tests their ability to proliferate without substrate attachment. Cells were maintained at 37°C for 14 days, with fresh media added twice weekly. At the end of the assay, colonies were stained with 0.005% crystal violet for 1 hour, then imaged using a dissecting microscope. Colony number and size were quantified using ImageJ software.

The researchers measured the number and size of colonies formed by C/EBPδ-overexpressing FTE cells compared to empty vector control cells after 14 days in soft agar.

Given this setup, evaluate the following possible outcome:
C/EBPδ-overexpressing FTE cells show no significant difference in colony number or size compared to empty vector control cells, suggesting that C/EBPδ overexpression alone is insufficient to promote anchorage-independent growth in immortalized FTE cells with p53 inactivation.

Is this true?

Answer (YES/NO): NO